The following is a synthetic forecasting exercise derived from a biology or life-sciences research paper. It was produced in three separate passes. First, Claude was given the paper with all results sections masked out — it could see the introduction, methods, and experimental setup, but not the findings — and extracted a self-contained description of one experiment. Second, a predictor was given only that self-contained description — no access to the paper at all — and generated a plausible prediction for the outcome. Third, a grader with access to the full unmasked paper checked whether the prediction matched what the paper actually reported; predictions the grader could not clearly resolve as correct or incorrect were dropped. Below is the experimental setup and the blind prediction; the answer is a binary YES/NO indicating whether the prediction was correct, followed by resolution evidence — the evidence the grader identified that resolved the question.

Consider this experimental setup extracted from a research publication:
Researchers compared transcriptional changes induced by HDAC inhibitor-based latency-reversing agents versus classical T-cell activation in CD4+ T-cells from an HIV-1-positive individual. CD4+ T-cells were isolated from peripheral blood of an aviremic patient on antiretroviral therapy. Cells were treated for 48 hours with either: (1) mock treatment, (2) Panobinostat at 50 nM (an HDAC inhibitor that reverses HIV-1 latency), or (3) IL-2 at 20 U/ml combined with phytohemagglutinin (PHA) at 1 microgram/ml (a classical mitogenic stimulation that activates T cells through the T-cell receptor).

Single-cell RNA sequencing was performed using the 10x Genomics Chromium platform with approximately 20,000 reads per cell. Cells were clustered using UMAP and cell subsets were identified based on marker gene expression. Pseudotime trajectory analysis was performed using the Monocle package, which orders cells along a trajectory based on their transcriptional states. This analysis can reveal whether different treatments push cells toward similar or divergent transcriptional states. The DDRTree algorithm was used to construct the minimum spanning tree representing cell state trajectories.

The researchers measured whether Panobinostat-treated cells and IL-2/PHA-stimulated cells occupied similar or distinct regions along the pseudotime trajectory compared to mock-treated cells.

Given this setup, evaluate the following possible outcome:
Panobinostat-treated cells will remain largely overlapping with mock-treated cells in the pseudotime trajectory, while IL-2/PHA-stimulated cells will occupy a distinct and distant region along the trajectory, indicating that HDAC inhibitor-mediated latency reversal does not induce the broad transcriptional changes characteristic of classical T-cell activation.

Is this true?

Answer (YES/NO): NO